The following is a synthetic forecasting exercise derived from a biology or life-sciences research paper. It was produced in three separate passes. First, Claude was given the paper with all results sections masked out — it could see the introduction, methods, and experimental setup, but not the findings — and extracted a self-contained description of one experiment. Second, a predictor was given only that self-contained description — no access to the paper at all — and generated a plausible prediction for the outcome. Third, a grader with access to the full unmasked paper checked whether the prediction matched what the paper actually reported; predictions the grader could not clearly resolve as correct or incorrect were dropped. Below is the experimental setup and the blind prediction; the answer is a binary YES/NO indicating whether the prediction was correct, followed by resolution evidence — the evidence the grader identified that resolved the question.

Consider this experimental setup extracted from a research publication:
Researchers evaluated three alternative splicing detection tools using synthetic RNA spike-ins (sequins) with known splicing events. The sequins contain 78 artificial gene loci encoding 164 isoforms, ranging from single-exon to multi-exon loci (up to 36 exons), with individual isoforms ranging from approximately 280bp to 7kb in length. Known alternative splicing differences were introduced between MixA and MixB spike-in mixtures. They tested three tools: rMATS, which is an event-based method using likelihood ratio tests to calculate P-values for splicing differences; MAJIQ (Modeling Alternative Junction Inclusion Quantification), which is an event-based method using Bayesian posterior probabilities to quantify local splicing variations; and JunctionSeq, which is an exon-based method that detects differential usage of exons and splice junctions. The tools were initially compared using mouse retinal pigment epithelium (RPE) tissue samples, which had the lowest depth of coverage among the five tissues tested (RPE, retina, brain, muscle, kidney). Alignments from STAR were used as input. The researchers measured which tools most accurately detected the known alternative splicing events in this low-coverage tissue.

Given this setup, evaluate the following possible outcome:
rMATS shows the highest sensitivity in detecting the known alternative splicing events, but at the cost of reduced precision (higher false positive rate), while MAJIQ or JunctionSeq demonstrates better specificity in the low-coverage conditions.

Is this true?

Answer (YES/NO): NO